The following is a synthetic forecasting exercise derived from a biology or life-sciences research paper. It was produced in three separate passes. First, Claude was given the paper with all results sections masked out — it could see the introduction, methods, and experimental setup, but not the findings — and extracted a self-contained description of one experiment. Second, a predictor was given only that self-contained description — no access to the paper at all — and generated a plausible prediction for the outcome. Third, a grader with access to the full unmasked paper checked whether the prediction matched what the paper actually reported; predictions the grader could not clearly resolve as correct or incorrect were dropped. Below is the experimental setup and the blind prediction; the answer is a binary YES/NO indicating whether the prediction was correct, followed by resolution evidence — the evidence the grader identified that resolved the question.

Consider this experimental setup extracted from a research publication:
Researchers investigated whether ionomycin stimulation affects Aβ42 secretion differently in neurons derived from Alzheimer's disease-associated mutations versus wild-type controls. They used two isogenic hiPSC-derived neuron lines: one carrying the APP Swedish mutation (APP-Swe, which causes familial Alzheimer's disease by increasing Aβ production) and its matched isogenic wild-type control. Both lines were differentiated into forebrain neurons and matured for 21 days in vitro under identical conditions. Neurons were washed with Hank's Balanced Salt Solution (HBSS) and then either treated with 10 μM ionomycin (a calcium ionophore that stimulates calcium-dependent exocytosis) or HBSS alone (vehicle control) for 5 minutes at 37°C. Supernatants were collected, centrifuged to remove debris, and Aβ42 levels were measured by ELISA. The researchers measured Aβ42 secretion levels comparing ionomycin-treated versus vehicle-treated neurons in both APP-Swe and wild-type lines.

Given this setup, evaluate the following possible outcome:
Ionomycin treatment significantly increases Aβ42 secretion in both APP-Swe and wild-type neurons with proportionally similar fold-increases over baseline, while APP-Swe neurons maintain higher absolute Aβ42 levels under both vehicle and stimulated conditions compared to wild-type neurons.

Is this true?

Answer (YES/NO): NO